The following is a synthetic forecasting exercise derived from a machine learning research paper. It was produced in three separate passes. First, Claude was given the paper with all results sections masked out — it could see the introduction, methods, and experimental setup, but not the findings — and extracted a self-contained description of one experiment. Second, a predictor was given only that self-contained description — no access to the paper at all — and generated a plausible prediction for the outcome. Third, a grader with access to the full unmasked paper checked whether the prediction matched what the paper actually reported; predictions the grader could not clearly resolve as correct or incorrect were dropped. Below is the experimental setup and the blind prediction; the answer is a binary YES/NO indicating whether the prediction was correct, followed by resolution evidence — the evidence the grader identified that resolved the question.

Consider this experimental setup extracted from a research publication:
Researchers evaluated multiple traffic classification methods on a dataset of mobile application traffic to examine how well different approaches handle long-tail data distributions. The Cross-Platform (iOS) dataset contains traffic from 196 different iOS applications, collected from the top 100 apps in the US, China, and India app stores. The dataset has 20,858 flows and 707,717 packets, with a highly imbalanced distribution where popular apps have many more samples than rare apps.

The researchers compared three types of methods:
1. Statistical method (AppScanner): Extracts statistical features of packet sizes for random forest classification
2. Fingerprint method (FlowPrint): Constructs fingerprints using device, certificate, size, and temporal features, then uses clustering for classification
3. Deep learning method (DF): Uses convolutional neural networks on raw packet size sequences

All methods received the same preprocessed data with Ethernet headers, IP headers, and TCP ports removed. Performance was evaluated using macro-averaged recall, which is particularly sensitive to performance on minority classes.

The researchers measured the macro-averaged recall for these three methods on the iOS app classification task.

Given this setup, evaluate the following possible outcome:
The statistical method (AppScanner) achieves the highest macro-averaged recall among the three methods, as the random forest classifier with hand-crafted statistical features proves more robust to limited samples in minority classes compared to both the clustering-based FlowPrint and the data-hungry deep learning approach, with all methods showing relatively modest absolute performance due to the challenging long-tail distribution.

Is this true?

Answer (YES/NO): NO